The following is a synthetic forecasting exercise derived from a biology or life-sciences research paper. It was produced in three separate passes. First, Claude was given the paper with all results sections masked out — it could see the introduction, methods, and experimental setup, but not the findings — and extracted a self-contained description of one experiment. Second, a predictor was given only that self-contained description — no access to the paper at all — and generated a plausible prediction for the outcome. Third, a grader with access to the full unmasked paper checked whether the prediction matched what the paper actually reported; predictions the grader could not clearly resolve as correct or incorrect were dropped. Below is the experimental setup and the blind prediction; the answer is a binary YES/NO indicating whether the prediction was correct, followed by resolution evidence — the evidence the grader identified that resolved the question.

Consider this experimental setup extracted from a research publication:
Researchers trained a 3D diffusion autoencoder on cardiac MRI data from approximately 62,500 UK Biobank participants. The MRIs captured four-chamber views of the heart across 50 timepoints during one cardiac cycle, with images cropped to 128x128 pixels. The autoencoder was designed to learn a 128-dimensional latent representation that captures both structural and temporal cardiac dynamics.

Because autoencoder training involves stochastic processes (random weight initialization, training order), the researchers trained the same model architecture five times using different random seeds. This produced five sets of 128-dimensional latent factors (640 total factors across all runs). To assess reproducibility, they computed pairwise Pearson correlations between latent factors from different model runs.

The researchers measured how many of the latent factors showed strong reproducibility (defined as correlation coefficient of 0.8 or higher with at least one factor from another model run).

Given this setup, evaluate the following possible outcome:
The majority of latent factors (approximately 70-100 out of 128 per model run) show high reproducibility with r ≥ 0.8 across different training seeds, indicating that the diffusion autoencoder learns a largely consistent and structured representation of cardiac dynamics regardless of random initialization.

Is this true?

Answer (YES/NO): NO